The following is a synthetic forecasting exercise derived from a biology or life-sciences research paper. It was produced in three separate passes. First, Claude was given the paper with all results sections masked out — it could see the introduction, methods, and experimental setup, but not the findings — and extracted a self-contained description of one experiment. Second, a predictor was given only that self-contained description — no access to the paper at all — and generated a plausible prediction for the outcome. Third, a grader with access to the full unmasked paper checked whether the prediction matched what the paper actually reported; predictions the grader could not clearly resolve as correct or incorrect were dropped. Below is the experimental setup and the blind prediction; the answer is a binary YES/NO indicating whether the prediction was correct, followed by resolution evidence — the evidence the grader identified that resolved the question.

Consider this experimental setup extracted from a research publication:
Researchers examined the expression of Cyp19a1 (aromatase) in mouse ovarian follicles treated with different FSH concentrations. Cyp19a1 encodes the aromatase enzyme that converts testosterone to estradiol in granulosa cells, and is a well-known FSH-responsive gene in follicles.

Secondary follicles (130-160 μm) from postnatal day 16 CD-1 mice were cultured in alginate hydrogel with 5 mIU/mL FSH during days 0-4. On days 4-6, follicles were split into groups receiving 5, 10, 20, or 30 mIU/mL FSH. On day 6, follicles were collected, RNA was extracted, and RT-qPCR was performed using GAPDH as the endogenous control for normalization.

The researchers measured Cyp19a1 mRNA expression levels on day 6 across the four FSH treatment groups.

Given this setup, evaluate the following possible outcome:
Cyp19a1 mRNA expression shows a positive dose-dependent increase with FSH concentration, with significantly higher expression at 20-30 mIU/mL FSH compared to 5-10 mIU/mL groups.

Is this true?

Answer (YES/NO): NO